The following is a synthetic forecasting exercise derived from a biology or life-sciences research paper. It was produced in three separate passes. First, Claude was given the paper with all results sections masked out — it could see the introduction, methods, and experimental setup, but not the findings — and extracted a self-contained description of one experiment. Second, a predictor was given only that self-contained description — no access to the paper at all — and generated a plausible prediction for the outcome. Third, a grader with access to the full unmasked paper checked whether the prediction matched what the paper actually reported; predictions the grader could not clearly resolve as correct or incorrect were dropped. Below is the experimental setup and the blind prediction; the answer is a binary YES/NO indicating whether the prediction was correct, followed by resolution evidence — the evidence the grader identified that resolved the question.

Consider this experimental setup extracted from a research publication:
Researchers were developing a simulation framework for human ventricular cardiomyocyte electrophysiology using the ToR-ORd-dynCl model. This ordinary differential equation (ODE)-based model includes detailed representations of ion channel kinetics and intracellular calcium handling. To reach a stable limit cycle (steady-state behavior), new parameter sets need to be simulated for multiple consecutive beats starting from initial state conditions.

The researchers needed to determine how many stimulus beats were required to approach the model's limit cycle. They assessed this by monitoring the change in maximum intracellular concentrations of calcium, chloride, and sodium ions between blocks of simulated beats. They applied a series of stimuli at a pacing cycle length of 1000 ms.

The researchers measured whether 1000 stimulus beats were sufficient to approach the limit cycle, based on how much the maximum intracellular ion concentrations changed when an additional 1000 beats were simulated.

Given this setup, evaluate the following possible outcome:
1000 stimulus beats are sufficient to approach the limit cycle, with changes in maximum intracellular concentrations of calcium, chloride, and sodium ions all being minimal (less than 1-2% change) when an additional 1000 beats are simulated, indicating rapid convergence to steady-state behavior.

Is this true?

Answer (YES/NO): YES